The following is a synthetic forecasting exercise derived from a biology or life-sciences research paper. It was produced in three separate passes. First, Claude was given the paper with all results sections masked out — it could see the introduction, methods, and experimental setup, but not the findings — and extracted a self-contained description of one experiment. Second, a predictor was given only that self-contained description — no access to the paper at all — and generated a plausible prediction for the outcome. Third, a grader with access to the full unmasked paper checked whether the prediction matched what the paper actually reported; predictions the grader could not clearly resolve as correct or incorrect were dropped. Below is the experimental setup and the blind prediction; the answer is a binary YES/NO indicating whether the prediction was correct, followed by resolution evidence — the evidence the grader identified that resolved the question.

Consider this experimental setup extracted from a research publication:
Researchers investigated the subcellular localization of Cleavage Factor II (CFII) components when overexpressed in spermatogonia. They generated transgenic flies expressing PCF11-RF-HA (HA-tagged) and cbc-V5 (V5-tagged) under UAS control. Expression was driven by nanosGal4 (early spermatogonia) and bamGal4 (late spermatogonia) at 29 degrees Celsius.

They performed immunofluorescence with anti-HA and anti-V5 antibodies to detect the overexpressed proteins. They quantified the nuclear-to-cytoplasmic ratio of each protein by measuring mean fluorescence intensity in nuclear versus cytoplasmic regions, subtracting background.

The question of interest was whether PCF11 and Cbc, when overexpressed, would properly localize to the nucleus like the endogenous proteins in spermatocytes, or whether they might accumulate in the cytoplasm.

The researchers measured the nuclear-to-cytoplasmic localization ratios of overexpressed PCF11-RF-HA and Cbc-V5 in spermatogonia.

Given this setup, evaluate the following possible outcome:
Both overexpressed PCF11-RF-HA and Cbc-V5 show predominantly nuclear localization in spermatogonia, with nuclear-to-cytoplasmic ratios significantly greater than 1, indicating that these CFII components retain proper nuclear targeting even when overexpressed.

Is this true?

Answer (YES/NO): NO